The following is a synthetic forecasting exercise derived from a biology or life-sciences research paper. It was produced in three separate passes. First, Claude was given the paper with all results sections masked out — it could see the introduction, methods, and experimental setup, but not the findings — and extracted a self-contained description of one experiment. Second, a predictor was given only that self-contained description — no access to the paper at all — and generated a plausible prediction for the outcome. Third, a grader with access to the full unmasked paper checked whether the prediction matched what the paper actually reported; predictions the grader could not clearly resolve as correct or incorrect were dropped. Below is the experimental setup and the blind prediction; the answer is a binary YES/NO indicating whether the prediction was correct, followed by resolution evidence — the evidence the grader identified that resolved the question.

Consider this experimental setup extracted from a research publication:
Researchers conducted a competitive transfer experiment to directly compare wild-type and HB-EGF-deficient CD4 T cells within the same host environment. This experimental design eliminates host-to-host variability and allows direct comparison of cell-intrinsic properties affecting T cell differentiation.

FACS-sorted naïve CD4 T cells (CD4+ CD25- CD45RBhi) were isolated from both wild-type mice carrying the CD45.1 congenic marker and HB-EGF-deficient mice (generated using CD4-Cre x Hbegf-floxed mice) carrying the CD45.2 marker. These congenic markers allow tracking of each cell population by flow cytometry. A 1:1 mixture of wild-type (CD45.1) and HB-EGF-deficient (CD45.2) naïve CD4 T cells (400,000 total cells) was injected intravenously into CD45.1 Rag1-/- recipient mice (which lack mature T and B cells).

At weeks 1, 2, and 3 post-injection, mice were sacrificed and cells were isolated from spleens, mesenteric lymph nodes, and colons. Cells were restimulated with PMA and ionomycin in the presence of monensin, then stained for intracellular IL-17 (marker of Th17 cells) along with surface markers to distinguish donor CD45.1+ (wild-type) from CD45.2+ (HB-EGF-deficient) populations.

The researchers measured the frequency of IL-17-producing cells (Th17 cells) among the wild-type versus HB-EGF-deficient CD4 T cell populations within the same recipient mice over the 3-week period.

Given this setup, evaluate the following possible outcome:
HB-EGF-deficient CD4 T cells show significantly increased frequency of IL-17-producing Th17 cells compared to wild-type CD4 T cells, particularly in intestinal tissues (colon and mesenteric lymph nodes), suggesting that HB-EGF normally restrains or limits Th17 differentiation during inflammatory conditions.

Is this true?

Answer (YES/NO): NO